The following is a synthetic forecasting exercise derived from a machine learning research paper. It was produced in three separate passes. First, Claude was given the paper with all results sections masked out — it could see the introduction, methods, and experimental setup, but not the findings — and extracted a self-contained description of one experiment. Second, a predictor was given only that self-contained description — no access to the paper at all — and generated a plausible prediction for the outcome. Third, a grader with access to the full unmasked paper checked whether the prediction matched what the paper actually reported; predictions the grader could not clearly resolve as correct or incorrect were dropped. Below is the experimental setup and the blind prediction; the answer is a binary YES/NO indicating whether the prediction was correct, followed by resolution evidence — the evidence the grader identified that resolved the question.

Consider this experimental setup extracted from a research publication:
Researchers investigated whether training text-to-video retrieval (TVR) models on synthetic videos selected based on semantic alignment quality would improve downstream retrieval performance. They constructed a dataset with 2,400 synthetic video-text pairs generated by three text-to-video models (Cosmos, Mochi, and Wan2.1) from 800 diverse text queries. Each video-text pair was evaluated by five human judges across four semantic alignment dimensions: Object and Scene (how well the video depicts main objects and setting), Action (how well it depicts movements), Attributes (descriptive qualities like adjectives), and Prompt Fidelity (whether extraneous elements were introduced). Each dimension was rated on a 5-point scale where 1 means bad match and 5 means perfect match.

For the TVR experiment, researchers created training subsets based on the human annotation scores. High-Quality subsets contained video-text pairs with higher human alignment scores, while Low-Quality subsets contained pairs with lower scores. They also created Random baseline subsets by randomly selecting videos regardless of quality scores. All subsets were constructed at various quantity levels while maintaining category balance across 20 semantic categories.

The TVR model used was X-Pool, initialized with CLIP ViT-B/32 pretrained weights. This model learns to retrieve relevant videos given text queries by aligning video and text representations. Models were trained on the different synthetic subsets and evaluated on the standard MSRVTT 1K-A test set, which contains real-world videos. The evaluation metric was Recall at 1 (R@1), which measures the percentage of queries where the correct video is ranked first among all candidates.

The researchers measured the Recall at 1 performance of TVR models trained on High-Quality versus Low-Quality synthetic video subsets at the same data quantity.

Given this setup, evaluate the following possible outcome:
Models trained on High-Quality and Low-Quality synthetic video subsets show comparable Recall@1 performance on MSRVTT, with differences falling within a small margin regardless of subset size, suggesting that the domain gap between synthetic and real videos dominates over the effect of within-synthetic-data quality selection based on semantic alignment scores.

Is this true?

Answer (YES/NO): NO